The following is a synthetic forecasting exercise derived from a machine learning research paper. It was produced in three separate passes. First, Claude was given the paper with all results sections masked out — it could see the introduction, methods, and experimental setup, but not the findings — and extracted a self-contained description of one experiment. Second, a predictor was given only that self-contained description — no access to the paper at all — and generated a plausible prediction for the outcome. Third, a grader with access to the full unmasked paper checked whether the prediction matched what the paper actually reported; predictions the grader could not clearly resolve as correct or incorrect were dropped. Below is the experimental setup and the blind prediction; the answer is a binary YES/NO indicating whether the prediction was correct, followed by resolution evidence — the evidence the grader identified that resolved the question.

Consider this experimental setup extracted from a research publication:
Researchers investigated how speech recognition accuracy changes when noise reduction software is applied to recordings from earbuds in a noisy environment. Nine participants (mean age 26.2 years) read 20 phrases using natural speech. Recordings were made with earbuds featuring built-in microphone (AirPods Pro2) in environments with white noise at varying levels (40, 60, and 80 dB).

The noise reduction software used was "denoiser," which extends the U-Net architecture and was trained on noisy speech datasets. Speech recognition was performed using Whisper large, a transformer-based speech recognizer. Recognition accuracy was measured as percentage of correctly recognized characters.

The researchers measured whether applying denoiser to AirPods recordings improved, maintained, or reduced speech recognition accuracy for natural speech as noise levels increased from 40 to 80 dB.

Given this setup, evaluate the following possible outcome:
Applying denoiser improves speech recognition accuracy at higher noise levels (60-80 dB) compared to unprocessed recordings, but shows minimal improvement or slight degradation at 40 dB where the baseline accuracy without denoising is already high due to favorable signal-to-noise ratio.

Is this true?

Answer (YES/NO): NO